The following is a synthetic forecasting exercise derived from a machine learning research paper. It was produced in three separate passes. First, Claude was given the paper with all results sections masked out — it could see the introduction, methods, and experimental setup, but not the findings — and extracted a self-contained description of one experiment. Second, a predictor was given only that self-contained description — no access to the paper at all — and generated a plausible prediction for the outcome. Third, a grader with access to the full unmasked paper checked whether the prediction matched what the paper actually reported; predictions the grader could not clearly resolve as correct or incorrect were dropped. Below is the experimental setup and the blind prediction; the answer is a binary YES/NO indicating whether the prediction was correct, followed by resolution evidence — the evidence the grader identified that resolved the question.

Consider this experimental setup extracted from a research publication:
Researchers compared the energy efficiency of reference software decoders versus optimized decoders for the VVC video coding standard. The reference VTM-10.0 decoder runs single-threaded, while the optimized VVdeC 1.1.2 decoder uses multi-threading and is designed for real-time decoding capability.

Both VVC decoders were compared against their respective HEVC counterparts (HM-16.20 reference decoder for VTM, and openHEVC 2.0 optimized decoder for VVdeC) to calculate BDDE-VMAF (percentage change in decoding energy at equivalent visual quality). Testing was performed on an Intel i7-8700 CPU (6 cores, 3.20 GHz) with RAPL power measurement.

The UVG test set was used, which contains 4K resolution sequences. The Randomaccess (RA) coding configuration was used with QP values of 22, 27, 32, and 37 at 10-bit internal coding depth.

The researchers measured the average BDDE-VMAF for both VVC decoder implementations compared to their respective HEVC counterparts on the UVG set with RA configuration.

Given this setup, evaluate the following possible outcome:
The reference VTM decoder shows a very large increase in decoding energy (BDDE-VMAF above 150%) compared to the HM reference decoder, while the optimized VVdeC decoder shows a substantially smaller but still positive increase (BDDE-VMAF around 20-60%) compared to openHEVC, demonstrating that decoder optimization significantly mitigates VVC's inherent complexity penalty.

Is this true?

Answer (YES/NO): NO